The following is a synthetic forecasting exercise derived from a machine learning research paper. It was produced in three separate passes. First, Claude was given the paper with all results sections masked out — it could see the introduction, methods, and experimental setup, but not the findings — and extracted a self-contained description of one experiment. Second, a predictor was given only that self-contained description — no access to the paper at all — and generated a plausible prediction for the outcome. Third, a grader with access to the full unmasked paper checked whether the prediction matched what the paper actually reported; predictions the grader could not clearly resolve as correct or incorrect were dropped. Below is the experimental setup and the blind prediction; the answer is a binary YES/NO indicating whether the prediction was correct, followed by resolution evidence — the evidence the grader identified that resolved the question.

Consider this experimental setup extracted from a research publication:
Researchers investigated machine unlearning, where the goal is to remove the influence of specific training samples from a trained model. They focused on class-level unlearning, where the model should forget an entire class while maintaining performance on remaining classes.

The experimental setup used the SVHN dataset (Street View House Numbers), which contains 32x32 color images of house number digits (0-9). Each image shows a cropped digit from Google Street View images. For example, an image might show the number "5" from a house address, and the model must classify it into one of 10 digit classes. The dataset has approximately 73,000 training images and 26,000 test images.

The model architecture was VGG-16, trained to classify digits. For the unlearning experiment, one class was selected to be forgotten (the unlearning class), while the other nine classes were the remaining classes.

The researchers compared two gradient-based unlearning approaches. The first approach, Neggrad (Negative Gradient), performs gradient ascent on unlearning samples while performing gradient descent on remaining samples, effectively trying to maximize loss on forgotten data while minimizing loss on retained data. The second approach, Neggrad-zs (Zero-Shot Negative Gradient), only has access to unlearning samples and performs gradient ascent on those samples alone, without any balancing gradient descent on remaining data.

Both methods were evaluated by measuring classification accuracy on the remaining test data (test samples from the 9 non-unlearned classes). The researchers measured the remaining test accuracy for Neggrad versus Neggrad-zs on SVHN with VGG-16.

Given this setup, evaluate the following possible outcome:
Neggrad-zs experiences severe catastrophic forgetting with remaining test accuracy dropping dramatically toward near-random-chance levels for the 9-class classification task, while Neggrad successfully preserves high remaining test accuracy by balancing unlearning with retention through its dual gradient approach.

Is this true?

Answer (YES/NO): NO